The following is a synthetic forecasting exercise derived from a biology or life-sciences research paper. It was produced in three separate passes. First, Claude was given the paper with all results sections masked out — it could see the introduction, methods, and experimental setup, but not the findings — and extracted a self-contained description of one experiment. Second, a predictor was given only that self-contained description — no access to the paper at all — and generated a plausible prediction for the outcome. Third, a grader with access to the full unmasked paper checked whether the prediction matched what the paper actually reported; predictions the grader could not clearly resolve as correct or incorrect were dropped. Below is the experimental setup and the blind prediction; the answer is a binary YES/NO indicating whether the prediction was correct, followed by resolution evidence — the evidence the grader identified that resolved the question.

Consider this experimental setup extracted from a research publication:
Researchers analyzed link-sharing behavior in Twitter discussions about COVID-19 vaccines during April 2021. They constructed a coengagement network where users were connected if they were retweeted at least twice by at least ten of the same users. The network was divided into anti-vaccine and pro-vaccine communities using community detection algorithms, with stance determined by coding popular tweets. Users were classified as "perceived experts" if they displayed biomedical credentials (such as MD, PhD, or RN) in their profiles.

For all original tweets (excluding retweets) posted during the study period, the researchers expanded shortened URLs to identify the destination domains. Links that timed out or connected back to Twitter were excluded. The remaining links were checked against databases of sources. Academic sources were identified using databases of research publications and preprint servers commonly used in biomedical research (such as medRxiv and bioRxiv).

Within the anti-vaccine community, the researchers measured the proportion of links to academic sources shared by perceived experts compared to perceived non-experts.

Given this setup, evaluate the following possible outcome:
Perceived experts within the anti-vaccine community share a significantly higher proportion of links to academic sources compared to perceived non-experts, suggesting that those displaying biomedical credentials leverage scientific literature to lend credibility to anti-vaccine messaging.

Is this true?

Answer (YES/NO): YES